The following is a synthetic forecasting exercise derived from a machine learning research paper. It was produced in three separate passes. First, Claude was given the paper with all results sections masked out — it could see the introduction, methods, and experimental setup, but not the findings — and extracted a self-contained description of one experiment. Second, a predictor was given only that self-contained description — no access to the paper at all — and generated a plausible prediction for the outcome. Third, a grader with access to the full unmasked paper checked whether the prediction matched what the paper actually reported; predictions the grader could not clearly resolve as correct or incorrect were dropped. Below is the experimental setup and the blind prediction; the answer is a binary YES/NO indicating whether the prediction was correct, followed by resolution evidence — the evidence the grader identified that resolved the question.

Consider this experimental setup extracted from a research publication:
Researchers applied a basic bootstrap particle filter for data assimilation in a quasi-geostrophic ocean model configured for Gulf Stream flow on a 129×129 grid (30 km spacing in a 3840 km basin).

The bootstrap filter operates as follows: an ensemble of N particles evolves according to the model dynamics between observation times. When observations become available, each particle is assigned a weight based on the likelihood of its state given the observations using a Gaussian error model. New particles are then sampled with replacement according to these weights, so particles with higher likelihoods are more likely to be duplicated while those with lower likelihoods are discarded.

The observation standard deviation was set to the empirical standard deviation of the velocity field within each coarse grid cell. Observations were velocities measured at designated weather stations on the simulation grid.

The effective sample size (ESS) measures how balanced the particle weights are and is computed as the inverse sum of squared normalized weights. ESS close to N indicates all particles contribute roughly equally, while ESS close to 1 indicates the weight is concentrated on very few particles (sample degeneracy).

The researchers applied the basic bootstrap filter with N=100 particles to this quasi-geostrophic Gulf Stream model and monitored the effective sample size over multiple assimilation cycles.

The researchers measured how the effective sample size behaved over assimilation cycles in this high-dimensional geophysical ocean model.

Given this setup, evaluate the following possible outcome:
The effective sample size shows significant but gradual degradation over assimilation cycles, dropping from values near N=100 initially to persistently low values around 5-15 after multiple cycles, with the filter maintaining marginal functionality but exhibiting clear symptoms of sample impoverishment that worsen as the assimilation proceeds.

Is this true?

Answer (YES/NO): NO